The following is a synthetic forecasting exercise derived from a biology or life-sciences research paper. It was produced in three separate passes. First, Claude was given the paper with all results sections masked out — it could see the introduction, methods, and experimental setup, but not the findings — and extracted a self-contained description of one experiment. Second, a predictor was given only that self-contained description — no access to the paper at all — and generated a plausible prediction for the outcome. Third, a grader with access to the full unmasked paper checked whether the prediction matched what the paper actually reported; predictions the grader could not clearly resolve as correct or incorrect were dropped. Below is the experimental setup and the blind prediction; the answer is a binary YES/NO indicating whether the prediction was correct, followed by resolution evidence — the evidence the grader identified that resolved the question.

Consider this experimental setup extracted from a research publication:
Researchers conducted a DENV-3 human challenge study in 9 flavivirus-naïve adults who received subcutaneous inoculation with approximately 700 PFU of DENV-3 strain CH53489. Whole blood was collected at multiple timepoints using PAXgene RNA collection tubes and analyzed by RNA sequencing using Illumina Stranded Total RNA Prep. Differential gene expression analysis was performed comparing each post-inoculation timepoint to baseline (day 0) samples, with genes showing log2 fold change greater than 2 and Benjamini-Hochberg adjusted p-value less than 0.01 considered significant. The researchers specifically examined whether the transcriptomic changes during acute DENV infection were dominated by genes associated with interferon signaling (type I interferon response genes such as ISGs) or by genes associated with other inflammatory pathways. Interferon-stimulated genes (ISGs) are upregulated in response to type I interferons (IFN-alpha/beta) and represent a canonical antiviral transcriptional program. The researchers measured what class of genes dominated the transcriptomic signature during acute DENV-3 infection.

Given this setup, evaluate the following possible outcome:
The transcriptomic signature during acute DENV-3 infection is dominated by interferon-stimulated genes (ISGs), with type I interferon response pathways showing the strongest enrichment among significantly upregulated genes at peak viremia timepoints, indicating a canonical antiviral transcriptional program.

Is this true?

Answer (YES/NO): NO